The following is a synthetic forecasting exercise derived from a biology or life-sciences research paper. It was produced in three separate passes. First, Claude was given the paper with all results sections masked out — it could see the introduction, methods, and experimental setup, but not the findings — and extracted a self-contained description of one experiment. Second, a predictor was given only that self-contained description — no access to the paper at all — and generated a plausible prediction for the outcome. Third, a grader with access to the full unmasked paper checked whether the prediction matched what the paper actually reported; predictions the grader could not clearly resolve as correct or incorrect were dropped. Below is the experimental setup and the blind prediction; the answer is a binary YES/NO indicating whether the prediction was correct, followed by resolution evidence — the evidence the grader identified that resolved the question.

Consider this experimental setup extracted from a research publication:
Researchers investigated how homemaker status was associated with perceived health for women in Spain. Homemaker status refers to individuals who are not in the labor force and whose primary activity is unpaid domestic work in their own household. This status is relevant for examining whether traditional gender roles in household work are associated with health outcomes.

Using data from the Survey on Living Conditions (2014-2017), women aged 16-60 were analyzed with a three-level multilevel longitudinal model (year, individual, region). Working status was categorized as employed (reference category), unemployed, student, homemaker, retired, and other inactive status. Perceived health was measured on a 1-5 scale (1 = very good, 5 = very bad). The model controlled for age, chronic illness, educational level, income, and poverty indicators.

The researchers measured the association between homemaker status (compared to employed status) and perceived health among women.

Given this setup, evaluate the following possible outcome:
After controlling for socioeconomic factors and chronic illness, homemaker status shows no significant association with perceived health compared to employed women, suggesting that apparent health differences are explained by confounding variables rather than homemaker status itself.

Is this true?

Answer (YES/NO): YES